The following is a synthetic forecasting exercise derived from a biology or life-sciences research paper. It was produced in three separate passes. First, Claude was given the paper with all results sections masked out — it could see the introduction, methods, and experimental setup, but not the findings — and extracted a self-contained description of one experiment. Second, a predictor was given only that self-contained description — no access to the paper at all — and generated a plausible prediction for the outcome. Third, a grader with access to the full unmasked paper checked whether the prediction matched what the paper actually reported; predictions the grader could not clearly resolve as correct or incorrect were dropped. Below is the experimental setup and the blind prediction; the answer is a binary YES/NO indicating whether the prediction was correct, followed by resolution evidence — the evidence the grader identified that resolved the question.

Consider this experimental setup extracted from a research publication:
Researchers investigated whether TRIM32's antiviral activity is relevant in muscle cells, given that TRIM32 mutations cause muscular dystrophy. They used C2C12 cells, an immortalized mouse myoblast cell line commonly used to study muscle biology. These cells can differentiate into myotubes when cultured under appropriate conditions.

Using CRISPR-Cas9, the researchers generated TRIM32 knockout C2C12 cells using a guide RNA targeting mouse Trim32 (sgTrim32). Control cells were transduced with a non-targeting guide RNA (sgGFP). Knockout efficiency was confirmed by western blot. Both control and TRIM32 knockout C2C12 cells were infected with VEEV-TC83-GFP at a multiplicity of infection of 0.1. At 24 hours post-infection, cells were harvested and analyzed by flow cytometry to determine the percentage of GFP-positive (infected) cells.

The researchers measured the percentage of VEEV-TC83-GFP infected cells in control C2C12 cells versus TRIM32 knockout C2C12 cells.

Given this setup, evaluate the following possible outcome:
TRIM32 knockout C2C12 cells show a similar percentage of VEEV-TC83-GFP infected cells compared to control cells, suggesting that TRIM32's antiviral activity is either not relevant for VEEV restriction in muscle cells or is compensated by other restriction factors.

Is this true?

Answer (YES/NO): NO